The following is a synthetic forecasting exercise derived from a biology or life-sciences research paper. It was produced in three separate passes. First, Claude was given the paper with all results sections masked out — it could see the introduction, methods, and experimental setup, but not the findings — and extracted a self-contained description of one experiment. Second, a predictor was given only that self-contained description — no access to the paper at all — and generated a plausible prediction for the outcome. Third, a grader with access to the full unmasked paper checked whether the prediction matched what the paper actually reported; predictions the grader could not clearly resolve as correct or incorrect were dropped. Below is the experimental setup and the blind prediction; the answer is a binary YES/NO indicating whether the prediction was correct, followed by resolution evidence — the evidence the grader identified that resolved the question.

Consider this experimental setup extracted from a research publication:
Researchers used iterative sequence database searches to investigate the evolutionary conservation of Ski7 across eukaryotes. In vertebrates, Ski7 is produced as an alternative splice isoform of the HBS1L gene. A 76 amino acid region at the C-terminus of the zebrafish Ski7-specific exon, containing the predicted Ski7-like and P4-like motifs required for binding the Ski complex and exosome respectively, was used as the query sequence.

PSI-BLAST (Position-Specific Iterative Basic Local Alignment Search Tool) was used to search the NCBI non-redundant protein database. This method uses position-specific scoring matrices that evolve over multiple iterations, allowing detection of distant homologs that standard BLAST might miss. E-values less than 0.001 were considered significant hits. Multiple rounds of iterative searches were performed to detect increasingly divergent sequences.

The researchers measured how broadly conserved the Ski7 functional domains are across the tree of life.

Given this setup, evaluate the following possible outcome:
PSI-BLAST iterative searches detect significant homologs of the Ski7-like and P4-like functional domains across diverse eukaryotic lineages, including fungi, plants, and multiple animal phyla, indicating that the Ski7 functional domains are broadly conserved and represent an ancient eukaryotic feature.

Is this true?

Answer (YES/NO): YES